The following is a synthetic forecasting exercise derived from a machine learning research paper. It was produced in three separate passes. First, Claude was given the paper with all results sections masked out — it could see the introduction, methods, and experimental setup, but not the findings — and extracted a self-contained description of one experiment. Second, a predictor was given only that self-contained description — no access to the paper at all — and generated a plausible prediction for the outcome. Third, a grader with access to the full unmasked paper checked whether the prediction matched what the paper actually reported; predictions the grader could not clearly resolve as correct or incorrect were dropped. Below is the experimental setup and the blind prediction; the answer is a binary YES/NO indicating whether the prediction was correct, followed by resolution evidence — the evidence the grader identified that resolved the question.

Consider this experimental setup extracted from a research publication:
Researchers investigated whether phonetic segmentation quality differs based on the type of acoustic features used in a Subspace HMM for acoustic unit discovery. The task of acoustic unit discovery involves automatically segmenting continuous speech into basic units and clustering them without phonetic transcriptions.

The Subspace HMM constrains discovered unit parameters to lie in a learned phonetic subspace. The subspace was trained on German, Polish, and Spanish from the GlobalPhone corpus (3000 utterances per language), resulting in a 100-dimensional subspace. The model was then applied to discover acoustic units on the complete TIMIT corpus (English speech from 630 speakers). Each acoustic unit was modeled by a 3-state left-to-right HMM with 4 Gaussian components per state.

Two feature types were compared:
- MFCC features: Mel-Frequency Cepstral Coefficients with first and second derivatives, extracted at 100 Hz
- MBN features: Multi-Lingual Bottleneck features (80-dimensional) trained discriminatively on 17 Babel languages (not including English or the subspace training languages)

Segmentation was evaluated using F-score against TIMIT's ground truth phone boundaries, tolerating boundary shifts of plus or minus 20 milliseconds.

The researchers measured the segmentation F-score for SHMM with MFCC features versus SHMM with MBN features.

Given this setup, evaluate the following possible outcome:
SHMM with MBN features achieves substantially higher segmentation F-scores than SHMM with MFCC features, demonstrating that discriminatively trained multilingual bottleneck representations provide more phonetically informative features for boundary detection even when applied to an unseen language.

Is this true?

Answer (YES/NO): NO